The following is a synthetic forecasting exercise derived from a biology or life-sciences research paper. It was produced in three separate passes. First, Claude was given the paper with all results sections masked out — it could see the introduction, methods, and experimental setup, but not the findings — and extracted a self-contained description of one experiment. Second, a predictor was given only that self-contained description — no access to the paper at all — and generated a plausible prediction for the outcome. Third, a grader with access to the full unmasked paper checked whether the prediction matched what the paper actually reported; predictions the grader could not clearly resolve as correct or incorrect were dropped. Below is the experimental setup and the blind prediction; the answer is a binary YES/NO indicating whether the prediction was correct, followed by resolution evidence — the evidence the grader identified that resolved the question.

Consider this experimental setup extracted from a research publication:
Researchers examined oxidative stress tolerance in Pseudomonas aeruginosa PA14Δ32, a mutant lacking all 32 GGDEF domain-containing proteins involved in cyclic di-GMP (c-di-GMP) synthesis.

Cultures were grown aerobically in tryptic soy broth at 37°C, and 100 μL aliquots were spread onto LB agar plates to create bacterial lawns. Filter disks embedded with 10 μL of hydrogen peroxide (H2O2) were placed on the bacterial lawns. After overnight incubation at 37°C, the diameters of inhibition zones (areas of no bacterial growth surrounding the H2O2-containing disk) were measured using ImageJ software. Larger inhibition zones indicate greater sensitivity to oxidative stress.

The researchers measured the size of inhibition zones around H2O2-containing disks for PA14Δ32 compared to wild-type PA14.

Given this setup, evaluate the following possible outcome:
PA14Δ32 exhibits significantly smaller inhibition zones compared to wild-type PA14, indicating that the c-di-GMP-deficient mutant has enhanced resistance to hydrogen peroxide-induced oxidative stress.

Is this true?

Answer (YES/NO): NO